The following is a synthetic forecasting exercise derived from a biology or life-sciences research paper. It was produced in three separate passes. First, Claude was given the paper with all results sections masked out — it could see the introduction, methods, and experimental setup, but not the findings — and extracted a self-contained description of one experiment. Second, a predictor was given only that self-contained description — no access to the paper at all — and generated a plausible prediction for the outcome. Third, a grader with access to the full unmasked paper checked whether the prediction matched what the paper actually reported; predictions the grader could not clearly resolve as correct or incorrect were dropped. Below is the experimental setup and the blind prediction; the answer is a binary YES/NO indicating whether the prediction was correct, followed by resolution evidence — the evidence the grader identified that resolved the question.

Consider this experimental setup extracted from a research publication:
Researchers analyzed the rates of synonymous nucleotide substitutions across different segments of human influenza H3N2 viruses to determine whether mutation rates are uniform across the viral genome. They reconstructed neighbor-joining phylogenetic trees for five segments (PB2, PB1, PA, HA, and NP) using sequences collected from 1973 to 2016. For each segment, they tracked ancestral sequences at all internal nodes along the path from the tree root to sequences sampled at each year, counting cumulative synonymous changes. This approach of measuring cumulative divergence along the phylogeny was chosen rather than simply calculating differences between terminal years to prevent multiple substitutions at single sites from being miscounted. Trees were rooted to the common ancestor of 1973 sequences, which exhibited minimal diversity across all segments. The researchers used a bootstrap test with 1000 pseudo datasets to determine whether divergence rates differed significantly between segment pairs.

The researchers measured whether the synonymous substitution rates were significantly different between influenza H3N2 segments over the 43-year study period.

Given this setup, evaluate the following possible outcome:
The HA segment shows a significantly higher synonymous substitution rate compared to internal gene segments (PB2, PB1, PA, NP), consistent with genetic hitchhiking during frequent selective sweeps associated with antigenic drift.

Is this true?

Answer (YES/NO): NO